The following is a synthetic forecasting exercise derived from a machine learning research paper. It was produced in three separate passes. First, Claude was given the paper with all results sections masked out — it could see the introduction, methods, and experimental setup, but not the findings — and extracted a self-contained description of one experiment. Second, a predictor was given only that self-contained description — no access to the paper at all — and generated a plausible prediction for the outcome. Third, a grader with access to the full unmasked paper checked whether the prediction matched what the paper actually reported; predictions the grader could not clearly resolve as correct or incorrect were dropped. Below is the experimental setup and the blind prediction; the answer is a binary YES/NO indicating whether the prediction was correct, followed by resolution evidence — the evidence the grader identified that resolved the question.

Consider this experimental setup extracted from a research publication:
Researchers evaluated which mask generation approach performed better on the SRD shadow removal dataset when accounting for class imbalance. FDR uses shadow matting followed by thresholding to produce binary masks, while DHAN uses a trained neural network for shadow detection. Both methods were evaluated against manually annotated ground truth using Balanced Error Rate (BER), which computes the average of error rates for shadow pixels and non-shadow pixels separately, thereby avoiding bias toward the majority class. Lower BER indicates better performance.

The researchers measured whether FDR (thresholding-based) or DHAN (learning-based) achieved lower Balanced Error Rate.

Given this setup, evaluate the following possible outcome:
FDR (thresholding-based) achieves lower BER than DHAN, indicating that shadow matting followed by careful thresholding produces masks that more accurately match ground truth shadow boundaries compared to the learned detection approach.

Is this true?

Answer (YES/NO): YES